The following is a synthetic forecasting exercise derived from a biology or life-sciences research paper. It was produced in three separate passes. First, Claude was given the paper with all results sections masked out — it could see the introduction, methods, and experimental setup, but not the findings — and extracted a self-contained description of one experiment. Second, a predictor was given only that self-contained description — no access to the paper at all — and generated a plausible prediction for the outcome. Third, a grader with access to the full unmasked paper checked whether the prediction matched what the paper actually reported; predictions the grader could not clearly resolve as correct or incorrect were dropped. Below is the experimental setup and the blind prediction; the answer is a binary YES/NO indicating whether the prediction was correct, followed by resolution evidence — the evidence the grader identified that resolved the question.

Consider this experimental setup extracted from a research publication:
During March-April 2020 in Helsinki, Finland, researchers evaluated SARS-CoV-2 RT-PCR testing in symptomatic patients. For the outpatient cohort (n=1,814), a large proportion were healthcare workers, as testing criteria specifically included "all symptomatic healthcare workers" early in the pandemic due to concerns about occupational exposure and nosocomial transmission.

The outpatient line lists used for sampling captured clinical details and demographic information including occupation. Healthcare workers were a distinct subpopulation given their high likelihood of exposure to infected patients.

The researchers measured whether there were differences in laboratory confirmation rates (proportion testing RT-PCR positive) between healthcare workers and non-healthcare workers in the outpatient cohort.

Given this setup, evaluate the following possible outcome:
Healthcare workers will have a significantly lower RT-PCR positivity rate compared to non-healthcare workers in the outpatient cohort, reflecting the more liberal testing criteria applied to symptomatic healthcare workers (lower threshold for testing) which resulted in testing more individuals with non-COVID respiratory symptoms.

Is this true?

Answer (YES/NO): YES